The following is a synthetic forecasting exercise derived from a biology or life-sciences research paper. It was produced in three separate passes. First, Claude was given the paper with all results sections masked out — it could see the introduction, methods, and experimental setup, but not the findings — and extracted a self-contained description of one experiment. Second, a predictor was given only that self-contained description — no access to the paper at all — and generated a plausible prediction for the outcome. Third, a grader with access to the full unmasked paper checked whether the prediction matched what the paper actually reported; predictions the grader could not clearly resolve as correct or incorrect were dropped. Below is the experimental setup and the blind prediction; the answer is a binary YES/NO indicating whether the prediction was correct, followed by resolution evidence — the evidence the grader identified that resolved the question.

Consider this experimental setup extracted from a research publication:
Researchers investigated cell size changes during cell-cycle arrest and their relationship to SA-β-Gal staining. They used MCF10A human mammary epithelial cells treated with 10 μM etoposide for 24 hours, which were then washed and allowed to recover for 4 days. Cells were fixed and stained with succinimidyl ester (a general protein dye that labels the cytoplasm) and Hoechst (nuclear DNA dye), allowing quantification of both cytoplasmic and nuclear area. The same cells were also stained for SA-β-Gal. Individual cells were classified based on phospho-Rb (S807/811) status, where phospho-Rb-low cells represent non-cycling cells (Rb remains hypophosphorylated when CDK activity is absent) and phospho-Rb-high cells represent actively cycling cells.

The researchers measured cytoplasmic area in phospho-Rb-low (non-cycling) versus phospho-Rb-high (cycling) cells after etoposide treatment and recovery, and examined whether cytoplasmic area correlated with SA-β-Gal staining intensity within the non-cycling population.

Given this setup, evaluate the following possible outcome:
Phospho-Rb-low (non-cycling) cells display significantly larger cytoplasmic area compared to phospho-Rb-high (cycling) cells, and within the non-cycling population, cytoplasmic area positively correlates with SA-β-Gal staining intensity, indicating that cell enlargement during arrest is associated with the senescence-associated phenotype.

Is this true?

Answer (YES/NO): YES